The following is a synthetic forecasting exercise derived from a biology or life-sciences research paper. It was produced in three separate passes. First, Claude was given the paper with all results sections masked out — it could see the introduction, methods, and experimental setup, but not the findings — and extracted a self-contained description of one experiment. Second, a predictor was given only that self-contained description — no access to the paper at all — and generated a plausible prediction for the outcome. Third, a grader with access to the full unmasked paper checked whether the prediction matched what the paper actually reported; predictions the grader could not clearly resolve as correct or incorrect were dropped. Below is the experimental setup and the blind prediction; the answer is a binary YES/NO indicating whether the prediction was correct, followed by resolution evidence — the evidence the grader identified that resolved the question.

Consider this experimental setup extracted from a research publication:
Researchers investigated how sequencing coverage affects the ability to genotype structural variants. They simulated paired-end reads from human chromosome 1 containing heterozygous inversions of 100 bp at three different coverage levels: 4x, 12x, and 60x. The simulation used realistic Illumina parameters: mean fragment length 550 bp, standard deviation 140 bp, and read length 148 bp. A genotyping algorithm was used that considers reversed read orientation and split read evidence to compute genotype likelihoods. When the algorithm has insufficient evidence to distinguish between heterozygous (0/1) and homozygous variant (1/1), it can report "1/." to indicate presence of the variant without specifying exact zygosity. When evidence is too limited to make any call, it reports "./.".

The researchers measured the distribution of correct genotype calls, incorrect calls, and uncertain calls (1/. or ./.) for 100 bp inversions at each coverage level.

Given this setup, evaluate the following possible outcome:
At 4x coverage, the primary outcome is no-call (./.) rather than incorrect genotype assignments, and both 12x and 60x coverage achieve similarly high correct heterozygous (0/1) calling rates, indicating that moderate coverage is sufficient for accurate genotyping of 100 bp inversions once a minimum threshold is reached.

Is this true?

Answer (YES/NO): YES